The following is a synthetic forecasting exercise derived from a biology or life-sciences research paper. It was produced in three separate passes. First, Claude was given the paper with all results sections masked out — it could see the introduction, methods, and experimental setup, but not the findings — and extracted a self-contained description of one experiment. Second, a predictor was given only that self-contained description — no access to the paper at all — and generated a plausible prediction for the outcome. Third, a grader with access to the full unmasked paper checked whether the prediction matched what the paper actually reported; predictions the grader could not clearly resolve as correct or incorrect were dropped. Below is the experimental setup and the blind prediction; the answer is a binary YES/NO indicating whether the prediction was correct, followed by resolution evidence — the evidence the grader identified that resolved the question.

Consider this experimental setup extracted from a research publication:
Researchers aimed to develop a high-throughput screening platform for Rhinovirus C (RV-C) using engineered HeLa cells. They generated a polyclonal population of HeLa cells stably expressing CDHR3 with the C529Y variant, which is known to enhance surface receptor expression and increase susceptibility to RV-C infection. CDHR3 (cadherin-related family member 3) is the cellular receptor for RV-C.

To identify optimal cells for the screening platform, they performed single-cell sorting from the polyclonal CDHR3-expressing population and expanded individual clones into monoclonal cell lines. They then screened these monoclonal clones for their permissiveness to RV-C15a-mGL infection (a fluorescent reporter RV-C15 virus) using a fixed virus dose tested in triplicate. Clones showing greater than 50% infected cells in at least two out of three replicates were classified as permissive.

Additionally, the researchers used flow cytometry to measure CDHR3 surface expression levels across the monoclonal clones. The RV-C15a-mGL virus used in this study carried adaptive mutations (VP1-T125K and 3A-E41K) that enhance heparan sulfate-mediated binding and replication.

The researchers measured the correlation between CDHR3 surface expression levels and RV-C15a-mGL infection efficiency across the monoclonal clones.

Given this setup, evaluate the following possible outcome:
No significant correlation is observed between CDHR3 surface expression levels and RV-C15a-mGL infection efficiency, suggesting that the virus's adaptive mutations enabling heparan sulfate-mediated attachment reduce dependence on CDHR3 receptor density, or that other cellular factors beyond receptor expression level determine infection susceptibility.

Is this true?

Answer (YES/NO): NO